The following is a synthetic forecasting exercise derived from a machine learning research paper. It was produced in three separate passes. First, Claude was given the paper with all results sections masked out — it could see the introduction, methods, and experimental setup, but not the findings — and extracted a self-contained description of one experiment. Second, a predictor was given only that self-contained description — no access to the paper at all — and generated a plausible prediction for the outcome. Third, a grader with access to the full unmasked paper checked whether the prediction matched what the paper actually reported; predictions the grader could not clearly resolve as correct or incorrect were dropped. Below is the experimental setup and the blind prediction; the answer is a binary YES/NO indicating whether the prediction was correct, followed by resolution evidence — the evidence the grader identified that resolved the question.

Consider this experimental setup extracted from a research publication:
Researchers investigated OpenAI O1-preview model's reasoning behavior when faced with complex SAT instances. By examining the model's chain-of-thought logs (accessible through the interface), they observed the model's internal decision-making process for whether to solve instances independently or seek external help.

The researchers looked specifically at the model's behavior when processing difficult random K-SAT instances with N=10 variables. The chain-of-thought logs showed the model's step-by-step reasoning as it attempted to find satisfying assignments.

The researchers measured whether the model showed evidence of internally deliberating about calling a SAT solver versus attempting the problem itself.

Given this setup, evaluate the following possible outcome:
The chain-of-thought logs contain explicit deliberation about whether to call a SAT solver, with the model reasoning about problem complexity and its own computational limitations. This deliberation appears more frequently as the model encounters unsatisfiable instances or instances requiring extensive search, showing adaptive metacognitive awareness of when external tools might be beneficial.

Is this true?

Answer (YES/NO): YES